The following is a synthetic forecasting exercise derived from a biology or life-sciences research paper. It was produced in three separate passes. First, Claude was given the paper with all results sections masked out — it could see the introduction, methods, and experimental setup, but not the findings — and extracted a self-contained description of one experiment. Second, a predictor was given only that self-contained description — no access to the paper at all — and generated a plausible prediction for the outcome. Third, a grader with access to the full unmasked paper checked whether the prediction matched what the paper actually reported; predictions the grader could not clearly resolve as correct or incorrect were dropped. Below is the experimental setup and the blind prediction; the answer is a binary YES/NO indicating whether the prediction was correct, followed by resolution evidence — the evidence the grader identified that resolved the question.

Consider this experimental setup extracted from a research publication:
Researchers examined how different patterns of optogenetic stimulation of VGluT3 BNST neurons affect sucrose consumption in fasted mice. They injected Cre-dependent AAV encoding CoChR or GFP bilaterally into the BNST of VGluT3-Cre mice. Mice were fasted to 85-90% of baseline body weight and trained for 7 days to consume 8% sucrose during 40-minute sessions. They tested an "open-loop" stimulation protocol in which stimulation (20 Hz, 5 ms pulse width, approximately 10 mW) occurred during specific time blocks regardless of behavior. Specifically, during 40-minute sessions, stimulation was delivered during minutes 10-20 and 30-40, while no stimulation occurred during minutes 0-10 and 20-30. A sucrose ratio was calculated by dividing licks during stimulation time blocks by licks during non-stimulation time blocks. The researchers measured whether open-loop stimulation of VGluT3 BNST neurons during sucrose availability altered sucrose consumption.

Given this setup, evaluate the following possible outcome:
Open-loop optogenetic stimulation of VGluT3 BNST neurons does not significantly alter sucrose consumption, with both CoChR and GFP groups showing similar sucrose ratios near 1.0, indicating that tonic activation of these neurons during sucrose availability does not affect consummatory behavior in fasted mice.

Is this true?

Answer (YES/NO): NO